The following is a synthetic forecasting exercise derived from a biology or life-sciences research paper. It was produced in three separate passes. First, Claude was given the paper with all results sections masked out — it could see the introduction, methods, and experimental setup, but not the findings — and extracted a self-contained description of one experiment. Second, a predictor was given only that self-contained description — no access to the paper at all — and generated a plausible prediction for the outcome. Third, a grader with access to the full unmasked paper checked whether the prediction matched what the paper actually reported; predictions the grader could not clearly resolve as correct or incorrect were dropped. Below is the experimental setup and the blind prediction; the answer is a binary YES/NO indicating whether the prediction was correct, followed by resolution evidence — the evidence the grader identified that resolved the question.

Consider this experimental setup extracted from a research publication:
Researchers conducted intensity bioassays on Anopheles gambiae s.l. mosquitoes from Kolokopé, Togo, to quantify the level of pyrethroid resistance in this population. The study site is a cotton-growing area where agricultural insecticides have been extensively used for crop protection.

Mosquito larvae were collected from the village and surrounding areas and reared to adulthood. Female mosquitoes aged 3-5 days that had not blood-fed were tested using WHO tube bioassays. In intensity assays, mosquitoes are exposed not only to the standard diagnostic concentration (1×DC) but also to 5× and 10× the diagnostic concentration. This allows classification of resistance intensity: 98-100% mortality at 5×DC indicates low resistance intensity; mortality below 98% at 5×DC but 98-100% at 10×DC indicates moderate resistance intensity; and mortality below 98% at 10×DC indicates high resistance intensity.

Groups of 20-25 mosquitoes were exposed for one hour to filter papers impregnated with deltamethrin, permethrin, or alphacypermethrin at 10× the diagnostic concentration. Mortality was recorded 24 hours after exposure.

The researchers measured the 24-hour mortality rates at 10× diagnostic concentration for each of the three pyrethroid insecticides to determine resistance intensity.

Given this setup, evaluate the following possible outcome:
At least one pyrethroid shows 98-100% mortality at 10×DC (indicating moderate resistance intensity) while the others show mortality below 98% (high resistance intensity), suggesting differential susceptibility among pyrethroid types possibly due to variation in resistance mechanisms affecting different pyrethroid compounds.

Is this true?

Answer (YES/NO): NO